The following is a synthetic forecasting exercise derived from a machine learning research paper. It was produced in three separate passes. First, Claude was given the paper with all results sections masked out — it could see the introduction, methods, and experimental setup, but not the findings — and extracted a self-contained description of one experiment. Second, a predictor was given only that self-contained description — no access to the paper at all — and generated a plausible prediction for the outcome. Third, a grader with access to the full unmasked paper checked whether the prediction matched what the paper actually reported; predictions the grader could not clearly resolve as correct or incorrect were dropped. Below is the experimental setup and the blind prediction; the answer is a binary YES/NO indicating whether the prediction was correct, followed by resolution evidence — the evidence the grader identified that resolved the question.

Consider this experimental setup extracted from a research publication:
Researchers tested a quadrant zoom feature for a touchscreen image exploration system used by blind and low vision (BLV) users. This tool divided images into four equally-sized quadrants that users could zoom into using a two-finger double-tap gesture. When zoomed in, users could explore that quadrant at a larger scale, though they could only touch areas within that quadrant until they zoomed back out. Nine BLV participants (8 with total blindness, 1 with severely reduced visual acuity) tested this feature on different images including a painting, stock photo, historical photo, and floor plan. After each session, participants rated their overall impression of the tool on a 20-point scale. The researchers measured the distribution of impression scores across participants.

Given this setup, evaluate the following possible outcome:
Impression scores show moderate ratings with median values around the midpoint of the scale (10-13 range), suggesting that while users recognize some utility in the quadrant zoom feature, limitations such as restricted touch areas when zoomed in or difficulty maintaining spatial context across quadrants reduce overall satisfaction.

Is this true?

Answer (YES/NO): YES